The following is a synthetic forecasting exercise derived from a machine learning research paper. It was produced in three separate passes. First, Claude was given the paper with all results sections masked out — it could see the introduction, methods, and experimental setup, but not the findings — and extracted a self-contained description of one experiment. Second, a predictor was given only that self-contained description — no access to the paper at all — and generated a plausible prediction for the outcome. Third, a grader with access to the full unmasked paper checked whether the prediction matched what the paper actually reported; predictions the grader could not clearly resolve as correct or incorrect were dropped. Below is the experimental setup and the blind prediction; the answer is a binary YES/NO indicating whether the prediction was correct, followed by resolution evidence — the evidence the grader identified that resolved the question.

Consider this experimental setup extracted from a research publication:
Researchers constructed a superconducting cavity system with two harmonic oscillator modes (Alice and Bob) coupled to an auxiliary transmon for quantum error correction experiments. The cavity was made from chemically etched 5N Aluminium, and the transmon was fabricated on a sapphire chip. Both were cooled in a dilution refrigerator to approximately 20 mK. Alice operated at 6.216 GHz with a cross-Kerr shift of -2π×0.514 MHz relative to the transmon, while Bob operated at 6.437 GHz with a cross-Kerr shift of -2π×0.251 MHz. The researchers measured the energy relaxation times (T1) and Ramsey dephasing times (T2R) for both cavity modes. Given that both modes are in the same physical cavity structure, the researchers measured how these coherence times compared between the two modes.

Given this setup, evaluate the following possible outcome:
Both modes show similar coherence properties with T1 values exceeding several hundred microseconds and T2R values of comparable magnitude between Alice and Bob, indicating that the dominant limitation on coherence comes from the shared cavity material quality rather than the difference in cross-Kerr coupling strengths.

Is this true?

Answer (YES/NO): NO